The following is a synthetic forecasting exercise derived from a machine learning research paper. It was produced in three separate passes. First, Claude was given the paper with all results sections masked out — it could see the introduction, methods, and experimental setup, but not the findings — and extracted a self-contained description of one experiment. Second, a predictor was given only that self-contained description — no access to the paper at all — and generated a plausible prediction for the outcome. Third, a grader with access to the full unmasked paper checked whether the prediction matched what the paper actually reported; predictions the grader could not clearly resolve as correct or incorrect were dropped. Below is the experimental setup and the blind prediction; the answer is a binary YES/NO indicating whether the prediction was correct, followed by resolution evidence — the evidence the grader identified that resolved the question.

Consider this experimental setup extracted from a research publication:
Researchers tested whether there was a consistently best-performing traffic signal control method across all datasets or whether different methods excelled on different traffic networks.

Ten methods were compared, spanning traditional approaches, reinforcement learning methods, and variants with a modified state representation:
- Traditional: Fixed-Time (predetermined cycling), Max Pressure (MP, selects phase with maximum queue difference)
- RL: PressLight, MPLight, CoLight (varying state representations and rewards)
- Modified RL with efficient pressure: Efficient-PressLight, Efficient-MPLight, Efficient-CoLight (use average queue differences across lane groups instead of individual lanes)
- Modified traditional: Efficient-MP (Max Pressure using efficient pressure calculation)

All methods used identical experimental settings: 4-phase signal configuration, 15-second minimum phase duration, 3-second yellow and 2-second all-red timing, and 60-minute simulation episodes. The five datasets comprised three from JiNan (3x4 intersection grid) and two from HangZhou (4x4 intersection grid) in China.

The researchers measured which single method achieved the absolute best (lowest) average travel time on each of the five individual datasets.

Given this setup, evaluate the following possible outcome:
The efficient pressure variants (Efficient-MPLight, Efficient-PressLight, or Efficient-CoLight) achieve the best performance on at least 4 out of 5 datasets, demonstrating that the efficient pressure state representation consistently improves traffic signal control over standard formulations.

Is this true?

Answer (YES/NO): YES